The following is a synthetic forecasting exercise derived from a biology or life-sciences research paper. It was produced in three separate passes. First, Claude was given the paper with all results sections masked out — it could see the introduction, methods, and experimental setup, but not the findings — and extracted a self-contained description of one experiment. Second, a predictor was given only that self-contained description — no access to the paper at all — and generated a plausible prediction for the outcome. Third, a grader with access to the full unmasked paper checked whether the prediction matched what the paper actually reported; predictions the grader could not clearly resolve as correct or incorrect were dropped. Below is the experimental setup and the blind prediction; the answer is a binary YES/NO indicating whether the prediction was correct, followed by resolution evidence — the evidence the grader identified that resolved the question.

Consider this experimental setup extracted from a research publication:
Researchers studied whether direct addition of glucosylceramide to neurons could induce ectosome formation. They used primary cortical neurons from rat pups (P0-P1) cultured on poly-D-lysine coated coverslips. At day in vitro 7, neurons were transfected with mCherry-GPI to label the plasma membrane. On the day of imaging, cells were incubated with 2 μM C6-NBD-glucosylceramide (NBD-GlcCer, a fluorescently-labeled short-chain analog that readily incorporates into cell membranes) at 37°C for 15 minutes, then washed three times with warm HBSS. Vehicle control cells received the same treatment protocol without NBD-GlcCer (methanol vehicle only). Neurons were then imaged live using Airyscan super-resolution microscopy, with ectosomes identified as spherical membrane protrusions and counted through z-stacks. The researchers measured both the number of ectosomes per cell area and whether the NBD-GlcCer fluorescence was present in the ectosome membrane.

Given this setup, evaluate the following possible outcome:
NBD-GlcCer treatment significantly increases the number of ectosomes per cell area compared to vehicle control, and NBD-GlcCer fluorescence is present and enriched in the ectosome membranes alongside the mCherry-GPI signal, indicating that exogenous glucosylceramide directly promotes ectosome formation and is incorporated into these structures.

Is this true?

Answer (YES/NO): YES